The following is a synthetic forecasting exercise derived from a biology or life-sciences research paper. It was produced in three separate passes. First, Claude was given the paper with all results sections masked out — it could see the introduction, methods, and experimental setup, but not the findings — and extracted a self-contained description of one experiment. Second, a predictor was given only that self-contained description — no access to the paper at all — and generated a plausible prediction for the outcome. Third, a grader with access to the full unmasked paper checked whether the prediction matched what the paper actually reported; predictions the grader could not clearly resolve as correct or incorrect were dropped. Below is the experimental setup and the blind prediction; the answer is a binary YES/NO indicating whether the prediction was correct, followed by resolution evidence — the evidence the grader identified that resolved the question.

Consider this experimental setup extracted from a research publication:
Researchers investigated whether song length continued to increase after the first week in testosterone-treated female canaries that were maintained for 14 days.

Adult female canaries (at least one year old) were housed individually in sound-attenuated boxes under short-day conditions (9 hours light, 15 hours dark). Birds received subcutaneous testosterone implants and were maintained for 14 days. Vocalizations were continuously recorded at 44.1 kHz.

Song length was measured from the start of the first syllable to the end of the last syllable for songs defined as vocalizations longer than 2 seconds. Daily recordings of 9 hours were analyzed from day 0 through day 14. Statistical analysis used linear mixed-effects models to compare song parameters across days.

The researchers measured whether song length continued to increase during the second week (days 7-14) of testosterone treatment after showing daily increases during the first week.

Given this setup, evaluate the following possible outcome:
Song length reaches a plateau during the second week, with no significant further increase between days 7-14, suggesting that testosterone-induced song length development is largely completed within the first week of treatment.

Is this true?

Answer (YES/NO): NO